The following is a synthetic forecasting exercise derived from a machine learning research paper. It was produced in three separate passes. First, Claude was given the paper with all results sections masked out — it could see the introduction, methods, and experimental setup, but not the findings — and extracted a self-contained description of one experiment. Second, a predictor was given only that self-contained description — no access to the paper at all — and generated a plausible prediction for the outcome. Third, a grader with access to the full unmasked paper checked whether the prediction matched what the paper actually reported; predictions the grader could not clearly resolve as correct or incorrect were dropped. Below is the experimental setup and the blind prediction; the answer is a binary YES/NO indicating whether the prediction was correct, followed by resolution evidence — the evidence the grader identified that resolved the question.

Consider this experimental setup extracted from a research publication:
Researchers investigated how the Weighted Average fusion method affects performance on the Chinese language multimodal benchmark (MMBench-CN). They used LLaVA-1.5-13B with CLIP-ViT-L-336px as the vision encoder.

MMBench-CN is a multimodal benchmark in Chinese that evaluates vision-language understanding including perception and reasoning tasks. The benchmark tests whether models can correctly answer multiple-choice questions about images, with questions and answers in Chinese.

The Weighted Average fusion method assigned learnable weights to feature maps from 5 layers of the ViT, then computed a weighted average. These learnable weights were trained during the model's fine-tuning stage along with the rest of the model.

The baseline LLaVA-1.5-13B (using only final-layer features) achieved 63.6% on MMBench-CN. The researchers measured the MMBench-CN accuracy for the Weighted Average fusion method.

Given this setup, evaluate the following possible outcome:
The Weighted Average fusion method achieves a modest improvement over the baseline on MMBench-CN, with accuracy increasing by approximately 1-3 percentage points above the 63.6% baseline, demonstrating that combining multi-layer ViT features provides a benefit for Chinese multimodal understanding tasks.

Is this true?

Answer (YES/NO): NO